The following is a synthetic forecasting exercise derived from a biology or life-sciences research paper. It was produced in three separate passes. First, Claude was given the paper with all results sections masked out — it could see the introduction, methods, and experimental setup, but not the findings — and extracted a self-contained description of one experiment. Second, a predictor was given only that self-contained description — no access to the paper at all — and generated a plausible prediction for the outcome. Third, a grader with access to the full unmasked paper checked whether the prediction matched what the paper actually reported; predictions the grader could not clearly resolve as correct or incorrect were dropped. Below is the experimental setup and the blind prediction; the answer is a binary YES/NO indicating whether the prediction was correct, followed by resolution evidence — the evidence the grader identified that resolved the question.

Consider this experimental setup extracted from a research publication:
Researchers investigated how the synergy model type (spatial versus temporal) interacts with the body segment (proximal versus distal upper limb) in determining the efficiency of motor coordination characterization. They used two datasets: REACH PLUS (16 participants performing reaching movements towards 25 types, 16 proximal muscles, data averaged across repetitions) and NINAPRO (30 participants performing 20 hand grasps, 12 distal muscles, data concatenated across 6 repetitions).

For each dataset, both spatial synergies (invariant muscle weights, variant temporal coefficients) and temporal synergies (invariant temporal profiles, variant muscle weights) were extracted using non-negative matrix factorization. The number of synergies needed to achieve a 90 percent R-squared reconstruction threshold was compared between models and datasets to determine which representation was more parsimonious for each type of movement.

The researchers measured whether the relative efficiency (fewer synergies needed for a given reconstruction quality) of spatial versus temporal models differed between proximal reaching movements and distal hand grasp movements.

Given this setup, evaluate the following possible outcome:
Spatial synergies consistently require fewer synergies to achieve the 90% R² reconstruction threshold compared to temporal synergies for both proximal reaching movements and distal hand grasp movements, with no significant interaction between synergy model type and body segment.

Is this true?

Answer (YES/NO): NO